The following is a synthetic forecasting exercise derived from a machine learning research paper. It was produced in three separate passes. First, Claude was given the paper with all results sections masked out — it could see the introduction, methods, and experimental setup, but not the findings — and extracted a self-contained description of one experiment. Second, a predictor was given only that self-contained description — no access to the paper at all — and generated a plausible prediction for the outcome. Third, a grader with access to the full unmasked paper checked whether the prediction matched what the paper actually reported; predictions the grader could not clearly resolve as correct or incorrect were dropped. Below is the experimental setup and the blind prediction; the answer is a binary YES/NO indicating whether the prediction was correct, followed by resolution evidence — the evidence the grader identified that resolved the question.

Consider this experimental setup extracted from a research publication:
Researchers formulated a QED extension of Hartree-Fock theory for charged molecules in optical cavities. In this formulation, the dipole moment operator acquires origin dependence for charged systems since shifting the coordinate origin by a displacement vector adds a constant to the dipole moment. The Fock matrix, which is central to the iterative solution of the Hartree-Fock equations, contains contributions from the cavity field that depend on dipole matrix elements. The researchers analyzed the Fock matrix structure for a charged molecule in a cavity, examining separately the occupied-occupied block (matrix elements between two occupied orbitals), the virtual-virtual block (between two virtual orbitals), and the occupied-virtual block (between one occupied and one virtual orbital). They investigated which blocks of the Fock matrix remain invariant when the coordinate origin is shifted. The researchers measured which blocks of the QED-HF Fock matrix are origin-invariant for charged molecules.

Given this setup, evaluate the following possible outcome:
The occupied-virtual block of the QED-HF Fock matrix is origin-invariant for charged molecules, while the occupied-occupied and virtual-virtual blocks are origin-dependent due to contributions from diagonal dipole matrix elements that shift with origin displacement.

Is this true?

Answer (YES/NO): NO